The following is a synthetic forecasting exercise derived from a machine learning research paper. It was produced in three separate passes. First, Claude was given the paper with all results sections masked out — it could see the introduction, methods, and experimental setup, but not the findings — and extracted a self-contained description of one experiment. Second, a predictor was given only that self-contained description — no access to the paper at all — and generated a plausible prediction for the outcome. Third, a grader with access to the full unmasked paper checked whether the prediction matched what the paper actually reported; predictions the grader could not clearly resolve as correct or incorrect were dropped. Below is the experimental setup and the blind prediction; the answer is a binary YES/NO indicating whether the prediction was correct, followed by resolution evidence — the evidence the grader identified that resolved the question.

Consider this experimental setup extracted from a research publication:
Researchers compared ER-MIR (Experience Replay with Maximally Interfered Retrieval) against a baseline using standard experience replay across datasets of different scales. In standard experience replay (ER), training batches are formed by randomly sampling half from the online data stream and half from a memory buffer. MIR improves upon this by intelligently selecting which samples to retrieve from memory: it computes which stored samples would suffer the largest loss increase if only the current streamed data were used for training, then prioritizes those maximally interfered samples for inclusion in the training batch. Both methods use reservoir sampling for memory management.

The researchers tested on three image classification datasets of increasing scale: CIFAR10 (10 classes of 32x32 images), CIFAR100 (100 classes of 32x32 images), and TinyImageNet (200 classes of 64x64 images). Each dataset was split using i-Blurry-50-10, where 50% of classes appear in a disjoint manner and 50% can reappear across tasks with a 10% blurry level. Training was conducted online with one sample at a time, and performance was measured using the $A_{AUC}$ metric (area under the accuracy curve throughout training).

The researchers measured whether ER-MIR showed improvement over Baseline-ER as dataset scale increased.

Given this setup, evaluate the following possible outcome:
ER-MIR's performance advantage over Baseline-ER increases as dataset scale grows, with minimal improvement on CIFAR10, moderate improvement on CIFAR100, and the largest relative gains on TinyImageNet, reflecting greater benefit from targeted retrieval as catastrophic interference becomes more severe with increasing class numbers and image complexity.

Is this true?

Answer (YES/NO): NO